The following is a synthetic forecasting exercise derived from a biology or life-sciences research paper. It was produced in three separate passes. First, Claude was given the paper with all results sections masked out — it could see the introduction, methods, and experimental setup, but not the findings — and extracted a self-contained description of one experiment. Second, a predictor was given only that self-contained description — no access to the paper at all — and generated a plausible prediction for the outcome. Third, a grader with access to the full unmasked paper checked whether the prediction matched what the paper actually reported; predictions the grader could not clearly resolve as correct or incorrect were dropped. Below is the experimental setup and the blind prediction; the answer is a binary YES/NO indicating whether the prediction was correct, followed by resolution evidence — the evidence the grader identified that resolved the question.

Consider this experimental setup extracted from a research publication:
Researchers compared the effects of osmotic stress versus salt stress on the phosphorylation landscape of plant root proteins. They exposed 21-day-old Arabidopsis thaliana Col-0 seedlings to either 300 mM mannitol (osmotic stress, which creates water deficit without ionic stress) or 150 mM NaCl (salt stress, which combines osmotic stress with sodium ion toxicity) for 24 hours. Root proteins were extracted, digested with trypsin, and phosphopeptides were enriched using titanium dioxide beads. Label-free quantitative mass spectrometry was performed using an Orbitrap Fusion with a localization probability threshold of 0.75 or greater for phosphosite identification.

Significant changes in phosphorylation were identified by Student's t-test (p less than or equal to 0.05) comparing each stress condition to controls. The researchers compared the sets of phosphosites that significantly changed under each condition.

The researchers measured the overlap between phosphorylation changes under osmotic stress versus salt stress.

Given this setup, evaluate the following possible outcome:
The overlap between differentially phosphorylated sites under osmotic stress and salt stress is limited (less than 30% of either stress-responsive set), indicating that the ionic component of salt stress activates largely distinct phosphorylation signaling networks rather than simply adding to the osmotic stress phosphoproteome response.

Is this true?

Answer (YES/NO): NO